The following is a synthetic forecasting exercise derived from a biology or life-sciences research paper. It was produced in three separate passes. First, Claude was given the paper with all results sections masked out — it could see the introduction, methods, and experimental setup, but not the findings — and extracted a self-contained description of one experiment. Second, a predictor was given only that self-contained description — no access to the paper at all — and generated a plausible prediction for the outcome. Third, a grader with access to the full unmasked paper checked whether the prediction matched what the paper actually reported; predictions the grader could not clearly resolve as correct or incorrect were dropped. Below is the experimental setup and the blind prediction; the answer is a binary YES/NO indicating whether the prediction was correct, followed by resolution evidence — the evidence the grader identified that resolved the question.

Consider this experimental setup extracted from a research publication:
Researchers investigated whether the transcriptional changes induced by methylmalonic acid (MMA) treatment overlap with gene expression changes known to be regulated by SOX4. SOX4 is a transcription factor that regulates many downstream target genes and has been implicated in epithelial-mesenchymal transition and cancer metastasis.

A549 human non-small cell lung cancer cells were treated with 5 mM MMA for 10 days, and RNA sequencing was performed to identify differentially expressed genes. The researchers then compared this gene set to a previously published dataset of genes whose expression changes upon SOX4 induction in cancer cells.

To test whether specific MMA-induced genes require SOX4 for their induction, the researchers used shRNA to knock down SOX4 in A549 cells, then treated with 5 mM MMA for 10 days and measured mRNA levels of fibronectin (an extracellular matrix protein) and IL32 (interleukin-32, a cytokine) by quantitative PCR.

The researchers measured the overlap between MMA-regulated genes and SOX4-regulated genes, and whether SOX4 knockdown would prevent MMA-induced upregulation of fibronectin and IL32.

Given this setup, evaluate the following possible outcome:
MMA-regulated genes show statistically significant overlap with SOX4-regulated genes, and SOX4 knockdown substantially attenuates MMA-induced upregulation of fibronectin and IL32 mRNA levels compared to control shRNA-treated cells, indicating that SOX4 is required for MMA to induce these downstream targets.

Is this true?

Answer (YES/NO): YES